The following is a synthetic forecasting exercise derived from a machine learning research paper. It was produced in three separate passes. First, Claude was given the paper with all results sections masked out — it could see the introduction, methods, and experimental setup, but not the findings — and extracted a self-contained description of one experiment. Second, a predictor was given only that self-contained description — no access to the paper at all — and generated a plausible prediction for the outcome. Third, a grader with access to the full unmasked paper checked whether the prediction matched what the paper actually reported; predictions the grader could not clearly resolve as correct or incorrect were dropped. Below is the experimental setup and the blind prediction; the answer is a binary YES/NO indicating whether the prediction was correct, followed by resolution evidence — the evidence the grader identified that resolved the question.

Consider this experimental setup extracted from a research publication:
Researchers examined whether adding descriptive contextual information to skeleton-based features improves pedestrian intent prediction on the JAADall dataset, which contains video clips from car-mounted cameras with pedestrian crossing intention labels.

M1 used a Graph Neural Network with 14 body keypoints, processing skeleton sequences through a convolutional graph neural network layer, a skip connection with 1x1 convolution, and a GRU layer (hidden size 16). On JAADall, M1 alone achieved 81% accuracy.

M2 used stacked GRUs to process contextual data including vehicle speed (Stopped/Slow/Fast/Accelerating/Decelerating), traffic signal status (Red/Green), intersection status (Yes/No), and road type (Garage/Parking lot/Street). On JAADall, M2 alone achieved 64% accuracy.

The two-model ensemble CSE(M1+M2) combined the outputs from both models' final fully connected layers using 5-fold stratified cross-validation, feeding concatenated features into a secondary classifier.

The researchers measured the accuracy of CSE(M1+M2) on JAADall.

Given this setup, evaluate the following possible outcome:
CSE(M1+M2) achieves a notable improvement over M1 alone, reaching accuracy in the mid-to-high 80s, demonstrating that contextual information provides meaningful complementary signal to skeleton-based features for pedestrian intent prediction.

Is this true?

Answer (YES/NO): NO